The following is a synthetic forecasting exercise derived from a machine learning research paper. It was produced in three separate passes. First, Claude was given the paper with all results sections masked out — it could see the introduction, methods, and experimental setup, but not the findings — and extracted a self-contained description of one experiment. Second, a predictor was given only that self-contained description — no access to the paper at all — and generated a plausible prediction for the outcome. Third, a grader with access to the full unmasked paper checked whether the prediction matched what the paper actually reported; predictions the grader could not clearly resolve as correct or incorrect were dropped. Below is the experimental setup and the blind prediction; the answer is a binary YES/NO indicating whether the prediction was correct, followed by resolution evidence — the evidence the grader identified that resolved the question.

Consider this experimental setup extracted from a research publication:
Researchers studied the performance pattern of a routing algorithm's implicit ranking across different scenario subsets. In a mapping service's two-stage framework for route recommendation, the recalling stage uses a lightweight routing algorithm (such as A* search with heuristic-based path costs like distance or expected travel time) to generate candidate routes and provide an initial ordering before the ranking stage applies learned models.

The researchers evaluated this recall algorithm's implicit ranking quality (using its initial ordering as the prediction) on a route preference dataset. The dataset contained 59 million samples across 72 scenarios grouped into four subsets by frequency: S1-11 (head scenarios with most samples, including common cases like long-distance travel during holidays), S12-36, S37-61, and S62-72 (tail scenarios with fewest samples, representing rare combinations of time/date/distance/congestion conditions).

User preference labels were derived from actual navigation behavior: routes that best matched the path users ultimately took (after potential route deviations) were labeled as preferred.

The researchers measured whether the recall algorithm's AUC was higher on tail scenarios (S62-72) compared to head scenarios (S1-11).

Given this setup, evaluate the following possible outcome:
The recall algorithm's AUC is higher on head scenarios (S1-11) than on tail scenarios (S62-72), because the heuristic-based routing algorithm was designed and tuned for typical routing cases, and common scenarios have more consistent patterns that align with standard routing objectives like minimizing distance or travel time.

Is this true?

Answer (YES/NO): NO